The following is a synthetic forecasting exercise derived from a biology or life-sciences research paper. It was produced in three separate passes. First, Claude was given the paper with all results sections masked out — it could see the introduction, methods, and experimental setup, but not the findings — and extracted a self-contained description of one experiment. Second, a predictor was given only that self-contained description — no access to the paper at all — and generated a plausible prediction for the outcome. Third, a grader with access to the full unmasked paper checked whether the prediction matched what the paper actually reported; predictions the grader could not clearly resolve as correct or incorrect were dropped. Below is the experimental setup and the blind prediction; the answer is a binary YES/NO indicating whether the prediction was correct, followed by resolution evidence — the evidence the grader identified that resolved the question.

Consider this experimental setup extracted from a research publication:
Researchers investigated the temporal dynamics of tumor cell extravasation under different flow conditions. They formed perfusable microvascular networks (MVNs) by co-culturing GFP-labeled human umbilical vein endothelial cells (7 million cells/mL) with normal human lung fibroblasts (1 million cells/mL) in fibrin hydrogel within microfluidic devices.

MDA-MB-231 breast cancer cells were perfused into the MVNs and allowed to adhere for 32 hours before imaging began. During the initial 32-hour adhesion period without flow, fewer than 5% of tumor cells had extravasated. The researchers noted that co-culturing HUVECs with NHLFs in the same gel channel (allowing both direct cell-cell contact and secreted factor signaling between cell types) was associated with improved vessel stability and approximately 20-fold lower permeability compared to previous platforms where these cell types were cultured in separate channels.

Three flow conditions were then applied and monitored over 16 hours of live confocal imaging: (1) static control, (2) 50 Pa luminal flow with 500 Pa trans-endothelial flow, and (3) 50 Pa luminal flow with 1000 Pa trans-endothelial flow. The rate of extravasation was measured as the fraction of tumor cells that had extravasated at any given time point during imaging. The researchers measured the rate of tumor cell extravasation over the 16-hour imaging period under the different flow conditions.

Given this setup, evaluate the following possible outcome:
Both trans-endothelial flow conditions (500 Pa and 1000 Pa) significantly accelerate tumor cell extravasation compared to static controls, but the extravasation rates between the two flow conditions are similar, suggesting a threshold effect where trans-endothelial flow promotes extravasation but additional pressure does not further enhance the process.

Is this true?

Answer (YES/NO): NO